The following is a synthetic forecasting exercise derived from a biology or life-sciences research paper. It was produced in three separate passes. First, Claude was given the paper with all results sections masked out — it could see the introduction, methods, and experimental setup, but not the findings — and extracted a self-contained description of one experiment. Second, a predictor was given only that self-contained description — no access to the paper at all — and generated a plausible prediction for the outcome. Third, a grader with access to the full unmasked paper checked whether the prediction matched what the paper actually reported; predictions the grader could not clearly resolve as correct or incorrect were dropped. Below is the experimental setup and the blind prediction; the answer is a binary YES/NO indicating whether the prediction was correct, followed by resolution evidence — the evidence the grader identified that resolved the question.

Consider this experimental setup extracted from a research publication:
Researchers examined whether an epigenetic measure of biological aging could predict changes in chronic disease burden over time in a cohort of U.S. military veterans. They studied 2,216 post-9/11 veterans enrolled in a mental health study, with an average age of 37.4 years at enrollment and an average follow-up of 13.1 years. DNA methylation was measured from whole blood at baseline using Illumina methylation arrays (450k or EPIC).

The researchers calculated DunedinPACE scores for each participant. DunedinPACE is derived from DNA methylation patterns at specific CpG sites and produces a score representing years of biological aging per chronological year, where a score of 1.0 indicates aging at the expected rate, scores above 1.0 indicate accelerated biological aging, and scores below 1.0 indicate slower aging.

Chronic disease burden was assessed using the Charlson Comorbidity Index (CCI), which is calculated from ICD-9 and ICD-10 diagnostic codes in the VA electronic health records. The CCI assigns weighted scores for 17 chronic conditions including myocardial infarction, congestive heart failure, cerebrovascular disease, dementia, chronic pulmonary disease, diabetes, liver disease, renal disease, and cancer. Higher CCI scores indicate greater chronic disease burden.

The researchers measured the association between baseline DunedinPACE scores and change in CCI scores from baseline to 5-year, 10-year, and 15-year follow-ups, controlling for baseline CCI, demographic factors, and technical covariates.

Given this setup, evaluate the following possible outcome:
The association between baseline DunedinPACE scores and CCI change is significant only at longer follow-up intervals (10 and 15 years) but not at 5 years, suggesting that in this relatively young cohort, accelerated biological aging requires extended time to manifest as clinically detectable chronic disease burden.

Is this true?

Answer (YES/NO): NO